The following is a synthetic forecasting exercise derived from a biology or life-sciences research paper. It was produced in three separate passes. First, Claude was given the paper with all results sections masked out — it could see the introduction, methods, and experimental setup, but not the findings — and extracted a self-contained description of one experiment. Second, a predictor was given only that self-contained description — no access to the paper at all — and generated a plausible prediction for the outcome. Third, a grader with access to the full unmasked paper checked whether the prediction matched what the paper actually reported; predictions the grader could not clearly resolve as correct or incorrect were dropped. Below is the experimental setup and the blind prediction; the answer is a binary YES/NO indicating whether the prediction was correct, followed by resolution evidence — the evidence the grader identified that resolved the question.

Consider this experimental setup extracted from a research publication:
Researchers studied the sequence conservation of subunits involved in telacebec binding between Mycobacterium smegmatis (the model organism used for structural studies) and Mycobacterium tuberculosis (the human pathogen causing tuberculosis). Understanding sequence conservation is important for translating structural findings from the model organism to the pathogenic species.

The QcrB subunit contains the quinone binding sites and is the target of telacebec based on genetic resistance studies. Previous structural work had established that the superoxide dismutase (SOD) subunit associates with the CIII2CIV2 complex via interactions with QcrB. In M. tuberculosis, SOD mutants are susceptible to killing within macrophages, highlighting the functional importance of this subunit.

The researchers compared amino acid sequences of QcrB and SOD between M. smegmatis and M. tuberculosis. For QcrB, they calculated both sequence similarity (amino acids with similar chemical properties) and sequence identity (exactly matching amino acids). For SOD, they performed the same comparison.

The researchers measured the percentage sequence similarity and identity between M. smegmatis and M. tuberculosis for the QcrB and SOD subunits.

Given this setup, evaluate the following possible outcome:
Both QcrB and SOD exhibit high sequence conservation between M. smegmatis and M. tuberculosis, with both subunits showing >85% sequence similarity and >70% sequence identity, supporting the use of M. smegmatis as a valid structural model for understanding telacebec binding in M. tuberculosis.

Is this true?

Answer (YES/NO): NO